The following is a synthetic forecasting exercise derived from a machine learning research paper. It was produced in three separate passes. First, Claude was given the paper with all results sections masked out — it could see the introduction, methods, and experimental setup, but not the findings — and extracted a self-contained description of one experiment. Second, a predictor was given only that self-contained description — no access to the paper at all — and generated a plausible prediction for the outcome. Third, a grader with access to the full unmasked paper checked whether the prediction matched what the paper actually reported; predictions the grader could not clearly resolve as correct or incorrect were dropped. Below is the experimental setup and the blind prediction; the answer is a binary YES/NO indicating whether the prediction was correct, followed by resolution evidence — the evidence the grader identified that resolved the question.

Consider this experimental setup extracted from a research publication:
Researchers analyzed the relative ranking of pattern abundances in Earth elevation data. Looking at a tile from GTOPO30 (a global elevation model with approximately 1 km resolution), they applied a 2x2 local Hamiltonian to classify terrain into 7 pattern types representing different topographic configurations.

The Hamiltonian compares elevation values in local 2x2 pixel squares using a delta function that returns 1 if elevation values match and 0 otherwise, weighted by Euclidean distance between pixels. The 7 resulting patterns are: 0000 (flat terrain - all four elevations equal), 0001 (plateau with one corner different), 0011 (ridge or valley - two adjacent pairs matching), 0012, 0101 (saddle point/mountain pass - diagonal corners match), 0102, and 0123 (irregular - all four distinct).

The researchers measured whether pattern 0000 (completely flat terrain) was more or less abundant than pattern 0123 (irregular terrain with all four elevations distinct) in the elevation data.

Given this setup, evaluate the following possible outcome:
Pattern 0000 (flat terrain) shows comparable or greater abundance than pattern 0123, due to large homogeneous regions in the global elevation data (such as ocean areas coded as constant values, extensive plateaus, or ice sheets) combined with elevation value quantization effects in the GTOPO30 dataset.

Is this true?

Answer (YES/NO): YES